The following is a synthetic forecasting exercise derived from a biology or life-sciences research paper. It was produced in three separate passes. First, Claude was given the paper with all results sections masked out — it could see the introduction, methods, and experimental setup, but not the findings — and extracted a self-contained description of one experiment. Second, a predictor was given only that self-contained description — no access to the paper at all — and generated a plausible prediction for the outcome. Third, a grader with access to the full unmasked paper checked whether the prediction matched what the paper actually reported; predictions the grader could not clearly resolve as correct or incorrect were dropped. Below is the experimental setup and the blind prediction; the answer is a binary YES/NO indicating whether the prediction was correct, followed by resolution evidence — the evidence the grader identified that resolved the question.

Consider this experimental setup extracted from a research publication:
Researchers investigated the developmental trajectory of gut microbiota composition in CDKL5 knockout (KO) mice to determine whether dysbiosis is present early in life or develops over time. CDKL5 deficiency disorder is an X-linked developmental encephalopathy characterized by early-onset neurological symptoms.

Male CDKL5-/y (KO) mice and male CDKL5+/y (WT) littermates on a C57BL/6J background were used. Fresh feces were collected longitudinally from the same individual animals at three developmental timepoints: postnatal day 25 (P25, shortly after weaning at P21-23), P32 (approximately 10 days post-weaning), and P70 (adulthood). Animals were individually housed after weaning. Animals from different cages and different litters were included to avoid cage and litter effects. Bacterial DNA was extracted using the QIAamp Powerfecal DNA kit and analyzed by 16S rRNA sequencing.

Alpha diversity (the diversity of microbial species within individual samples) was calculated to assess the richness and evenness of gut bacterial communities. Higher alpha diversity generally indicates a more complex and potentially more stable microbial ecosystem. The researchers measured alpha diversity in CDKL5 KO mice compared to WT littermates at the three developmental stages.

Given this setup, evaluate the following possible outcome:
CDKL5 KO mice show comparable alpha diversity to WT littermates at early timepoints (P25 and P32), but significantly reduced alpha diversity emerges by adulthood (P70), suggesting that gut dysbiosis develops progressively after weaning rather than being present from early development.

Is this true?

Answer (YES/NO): NO